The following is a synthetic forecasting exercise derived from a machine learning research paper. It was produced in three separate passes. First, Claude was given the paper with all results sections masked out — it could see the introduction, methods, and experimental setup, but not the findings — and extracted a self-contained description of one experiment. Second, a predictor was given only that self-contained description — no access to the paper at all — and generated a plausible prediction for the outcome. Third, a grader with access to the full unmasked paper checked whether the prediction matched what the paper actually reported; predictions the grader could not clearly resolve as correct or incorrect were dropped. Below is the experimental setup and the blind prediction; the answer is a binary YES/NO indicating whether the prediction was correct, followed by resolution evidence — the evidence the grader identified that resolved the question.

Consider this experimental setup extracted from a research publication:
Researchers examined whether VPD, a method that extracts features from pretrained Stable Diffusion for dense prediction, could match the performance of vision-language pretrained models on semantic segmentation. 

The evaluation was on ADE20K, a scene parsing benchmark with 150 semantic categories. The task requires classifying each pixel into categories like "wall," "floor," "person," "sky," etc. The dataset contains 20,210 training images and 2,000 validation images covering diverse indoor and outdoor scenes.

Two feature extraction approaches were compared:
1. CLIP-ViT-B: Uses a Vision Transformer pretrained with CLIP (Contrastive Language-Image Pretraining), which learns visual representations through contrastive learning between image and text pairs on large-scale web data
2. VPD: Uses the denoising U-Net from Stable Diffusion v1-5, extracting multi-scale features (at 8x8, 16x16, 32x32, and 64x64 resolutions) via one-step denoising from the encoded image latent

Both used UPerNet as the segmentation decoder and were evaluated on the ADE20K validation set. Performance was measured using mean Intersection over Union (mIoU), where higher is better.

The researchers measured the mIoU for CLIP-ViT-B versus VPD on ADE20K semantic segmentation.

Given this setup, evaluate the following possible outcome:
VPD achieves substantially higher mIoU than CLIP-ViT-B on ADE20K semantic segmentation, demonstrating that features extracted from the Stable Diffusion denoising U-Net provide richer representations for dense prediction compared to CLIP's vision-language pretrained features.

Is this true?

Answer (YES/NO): YES